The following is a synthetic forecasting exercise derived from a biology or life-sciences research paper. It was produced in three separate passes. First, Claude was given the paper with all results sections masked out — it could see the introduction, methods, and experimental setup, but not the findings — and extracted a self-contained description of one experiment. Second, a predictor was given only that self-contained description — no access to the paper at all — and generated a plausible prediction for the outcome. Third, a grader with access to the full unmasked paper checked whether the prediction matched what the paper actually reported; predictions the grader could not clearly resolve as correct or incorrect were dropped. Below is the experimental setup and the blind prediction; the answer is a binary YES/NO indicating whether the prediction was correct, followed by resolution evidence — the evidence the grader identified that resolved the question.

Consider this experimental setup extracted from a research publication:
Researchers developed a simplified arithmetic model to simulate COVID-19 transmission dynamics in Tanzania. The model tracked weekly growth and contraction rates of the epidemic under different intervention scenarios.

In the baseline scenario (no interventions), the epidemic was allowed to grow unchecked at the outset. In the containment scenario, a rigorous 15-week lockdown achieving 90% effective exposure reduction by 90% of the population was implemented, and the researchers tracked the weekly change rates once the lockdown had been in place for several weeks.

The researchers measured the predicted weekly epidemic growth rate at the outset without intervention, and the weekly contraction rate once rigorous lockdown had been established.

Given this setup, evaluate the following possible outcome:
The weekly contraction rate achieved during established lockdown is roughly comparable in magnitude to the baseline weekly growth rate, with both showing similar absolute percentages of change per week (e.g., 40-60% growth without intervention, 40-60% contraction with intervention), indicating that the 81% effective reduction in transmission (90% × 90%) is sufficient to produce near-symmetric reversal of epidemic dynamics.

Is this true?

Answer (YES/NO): YES